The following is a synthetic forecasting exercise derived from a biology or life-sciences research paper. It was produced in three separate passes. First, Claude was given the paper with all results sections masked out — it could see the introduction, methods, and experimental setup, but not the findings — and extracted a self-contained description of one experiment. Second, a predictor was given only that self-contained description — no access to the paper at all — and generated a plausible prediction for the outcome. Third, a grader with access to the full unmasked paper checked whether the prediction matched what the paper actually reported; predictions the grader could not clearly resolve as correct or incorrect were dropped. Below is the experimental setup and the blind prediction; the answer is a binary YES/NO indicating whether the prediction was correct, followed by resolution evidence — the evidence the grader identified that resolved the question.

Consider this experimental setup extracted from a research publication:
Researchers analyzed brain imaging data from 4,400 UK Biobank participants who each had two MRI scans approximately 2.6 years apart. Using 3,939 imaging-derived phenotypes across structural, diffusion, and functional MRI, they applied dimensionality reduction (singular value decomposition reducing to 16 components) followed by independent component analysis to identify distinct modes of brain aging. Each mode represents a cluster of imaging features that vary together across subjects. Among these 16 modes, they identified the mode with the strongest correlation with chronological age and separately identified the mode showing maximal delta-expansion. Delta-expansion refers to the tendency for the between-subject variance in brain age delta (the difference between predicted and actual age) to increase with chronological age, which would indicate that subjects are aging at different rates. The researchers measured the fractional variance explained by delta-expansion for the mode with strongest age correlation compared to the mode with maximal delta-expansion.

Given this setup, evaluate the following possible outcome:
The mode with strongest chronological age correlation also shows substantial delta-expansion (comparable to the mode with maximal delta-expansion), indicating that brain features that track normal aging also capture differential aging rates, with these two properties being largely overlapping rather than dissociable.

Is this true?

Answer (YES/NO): NO